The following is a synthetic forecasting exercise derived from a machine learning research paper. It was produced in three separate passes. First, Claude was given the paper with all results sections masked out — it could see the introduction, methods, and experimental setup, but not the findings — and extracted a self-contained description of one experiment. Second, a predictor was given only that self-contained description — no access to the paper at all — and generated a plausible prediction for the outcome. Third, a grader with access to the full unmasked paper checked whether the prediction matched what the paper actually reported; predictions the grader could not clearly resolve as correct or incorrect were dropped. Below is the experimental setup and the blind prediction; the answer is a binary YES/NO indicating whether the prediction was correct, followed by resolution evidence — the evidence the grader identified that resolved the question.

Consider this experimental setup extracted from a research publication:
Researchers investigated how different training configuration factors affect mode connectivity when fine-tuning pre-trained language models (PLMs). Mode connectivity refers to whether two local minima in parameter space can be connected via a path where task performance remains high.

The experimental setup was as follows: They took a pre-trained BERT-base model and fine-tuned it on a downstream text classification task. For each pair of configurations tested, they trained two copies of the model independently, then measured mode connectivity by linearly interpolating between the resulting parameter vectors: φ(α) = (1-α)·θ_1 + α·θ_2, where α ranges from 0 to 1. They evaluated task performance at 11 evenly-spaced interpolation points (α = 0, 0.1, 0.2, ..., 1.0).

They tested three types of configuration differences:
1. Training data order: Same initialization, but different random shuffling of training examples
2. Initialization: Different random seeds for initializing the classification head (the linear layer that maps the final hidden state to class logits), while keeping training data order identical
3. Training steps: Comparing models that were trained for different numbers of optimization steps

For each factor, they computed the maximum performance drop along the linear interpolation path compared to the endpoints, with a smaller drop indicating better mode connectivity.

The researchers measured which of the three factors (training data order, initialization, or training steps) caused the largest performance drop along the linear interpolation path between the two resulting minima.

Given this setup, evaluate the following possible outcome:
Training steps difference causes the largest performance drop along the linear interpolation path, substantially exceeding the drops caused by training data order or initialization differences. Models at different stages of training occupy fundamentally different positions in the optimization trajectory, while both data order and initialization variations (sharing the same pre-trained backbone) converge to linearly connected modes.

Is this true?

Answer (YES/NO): NO